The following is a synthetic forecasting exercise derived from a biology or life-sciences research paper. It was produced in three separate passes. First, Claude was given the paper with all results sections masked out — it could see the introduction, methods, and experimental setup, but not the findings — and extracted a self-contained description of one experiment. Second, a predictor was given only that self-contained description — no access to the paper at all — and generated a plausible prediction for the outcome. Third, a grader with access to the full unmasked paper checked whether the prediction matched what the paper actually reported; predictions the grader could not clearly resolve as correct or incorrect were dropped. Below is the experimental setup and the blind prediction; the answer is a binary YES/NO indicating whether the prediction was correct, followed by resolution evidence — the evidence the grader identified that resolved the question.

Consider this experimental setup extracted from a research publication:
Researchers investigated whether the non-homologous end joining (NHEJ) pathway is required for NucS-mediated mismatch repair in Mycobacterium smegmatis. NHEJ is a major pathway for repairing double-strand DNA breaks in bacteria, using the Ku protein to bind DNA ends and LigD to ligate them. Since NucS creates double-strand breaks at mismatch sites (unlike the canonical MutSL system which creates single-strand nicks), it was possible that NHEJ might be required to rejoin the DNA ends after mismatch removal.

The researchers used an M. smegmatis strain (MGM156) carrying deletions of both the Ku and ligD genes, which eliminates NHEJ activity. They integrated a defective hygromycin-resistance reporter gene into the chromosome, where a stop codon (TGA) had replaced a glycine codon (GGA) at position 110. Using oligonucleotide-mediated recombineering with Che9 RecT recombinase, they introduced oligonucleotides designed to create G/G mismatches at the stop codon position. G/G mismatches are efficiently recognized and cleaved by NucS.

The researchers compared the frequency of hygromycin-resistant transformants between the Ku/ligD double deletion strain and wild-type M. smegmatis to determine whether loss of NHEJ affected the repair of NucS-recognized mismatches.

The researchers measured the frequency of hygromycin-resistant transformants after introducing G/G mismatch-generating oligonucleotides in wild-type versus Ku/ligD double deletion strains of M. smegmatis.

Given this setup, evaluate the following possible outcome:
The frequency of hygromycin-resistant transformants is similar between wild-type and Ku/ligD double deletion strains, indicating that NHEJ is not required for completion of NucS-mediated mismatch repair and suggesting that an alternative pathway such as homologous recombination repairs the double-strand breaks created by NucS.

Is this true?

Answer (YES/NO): NO